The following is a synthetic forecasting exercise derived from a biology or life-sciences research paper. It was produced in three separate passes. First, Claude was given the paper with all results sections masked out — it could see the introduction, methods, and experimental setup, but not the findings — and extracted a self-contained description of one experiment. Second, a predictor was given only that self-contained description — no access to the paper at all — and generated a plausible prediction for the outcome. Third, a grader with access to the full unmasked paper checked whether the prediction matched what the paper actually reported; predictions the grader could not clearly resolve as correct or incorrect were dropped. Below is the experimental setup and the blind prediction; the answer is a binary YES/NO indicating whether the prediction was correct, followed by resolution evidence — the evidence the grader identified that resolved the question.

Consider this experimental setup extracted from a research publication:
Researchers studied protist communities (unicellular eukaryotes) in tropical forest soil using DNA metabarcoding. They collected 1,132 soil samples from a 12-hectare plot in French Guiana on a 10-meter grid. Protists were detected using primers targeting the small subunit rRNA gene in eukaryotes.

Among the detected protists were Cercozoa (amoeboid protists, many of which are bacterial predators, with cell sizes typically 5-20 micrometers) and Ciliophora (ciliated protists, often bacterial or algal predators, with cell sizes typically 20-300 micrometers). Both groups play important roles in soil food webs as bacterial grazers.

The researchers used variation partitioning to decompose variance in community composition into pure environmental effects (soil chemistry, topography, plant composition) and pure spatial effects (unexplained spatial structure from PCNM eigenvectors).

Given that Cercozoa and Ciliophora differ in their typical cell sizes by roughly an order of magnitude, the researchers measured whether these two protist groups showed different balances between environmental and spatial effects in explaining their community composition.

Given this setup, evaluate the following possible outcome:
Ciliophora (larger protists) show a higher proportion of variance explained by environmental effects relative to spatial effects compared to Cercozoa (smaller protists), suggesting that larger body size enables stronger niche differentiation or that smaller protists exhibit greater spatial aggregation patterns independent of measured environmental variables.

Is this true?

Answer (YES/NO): NO